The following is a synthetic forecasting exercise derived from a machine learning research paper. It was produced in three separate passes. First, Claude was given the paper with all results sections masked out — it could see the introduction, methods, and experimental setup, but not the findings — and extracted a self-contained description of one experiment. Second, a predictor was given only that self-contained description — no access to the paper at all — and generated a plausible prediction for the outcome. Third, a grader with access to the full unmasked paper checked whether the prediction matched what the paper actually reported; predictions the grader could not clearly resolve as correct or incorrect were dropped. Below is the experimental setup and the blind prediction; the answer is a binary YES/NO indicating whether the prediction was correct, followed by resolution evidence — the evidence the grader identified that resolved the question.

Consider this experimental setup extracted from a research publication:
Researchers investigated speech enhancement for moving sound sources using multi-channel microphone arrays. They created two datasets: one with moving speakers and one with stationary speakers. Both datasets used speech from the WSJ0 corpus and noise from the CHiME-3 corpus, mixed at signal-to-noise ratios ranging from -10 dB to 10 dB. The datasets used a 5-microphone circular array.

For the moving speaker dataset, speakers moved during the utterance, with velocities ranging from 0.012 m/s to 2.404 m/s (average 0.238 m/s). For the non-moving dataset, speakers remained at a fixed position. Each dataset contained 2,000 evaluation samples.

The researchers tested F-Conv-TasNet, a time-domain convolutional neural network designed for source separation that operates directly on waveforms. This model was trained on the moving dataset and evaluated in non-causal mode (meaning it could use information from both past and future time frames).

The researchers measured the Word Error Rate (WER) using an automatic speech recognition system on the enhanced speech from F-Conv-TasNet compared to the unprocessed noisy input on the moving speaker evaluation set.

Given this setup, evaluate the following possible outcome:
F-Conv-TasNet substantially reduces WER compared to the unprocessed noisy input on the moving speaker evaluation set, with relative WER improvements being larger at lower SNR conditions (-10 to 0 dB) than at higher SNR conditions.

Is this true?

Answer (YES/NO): NO